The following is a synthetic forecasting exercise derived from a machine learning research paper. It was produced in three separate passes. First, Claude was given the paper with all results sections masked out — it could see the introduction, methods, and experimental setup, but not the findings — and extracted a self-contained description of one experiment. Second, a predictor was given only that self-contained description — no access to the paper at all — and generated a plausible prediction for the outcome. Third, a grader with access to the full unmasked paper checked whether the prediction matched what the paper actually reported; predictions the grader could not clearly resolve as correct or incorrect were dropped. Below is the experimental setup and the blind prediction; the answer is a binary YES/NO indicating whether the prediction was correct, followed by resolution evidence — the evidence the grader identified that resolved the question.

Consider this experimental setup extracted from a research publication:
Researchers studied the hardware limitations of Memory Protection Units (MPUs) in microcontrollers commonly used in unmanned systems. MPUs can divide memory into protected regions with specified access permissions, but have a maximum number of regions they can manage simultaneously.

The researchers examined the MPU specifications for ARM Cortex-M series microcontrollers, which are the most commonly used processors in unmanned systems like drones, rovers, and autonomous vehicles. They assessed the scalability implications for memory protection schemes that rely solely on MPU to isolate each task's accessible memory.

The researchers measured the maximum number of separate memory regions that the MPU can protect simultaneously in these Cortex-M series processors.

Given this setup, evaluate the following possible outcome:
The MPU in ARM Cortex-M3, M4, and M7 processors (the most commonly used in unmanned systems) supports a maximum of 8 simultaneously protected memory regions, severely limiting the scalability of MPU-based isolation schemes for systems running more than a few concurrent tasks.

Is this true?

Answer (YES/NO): NO